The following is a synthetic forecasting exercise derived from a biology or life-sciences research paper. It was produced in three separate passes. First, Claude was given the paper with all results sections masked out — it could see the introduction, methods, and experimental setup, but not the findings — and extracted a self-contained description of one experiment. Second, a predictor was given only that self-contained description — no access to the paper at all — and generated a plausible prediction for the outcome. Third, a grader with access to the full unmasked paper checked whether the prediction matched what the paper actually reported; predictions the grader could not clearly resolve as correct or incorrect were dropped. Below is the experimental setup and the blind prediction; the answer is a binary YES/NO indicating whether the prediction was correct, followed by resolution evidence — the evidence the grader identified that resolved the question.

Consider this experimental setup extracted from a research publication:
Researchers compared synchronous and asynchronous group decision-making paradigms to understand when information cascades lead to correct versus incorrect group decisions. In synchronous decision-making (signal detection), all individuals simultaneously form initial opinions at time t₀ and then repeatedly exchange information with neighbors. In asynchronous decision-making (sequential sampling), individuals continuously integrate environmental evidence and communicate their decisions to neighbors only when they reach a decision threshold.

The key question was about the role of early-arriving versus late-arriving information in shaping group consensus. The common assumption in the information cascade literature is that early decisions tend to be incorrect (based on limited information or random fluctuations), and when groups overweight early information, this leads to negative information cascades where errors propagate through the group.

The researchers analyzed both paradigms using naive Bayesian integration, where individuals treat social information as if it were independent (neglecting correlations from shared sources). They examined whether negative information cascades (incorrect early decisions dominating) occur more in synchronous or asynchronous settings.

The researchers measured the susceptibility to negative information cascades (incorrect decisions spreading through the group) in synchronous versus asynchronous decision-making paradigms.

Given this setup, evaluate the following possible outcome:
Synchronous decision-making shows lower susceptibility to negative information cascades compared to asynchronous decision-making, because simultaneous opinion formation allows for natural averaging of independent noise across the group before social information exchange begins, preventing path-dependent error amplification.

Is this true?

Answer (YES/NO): NO